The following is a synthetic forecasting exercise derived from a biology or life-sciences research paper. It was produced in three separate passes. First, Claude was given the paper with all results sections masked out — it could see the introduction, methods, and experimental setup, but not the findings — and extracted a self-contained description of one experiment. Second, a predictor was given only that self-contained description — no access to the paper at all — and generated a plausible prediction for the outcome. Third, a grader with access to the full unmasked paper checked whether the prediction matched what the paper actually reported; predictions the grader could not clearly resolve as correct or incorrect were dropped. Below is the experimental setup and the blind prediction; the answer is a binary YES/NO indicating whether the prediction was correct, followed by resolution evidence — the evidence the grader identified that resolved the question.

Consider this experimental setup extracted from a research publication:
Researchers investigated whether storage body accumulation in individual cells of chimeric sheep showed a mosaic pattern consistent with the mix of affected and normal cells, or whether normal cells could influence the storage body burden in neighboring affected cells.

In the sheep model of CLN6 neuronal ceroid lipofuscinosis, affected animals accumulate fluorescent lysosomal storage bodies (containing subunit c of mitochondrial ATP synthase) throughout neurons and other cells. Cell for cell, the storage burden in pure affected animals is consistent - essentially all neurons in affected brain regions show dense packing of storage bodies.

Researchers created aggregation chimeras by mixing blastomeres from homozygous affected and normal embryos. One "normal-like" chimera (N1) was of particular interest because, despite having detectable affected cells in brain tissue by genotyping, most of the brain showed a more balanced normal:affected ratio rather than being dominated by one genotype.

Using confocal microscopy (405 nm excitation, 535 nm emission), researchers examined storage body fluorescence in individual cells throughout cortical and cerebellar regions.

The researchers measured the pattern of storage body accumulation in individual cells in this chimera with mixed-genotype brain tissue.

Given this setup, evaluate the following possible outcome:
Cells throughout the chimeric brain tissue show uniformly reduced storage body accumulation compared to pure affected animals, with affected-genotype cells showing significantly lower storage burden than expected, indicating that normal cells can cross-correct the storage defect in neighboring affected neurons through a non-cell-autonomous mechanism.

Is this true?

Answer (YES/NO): NO